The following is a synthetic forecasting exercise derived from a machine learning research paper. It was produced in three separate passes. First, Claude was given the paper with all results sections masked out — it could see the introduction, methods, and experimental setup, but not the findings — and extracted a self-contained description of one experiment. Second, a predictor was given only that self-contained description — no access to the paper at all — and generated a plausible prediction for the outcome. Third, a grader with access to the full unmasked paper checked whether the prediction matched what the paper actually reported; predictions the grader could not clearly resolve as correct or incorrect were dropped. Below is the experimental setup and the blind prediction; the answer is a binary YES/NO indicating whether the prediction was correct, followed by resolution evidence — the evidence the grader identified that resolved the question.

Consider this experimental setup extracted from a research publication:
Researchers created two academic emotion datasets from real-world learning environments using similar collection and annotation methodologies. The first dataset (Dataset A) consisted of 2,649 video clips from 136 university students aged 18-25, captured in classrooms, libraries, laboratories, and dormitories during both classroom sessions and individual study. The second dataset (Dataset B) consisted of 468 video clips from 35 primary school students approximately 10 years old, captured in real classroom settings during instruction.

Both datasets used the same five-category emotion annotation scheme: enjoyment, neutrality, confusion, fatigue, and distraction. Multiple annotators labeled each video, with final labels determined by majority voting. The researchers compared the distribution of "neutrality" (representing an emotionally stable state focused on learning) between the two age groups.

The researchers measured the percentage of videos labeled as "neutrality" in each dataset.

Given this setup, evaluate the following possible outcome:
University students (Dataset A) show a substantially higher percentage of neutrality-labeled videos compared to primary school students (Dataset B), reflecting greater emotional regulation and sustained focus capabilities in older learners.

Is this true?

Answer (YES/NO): NO